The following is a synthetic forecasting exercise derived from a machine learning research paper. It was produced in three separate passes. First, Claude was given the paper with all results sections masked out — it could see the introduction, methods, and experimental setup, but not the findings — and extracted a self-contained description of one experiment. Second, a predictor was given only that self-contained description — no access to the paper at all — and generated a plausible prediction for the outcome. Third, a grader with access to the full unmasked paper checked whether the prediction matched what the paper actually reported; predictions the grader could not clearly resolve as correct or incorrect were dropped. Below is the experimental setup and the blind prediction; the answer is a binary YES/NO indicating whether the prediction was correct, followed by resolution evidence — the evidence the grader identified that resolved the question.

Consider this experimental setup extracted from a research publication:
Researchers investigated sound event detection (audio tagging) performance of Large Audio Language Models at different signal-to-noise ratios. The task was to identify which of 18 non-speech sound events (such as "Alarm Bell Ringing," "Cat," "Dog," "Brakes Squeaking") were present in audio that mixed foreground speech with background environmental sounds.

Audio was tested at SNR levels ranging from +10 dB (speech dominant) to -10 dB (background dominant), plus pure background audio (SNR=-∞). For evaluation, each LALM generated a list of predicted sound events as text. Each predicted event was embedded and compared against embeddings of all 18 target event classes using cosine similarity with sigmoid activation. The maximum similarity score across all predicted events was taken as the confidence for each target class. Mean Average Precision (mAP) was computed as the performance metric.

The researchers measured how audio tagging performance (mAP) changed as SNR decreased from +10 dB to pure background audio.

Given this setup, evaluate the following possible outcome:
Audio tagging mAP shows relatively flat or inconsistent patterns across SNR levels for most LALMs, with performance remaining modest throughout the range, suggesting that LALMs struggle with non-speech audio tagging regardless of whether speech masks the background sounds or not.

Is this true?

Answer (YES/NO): NO